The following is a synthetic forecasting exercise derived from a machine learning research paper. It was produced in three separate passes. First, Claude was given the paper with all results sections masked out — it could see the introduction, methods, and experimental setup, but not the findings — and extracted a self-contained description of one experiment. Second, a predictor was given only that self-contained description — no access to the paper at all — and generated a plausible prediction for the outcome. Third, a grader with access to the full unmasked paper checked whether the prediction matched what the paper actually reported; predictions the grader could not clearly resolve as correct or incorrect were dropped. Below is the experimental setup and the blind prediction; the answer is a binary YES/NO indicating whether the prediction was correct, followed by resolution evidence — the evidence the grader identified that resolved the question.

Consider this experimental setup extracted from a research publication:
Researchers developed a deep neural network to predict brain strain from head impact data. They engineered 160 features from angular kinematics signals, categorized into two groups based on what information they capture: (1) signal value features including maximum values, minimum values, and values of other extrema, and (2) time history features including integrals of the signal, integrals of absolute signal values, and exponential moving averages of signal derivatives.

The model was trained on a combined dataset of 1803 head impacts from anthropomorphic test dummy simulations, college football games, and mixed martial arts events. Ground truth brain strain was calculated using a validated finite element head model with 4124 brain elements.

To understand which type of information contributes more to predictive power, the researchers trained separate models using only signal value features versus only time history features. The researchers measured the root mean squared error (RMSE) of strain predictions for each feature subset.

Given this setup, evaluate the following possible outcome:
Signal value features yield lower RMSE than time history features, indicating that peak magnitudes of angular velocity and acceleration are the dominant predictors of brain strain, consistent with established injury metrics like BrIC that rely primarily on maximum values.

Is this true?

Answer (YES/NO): NO